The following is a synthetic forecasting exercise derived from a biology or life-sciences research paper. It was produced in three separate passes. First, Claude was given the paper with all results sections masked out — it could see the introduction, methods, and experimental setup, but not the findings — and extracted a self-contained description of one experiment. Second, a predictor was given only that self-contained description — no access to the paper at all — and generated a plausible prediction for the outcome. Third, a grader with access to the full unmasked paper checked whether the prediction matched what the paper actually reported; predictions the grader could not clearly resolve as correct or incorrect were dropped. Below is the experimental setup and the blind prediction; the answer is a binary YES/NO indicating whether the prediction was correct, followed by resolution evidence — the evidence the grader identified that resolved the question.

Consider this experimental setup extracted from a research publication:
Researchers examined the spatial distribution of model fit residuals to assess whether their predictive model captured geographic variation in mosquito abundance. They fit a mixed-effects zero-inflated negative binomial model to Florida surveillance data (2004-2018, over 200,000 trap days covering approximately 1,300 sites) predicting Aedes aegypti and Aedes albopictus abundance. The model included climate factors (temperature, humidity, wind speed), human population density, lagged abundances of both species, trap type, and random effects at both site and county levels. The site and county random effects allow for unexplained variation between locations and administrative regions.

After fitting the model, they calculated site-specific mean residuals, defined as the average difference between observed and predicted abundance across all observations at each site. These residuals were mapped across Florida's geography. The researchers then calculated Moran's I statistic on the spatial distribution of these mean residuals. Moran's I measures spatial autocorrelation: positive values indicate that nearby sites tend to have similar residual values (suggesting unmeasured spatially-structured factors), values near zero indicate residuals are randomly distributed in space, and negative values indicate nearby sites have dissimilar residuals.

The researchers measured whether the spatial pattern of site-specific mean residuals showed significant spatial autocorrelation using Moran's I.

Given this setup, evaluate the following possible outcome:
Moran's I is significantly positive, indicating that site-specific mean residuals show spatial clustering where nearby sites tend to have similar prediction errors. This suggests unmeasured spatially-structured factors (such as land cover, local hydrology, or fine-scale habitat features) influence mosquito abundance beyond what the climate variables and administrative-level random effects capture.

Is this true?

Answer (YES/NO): YES